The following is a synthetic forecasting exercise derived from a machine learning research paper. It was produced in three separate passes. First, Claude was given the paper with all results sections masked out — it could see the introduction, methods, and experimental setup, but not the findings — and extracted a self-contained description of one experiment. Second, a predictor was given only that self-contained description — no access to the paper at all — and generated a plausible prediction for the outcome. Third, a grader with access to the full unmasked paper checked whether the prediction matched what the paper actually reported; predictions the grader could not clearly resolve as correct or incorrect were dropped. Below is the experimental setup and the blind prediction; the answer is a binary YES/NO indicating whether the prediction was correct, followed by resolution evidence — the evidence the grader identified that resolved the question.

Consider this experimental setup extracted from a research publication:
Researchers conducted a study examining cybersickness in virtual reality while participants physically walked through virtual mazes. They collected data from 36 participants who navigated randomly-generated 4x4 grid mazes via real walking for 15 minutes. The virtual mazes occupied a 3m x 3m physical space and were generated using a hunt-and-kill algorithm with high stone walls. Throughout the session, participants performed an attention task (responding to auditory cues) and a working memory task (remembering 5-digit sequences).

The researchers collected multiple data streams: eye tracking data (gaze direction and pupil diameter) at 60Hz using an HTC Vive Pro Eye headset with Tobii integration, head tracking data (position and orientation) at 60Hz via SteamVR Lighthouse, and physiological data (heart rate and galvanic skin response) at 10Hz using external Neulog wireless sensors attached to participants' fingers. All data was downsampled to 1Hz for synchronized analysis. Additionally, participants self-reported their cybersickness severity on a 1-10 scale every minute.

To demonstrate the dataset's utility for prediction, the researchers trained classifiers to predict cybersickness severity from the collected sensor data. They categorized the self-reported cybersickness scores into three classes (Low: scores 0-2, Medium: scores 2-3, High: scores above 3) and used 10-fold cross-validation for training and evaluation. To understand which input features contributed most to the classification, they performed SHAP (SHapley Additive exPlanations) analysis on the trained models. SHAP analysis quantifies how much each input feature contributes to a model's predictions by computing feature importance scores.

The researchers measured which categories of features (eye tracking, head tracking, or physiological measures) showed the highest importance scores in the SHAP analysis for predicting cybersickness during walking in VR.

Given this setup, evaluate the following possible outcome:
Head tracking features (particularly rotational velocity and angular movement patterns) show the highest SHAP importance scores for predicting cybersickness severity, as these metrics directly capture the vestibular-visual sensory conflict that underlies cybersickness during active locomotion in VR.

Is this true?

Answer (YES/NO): NO